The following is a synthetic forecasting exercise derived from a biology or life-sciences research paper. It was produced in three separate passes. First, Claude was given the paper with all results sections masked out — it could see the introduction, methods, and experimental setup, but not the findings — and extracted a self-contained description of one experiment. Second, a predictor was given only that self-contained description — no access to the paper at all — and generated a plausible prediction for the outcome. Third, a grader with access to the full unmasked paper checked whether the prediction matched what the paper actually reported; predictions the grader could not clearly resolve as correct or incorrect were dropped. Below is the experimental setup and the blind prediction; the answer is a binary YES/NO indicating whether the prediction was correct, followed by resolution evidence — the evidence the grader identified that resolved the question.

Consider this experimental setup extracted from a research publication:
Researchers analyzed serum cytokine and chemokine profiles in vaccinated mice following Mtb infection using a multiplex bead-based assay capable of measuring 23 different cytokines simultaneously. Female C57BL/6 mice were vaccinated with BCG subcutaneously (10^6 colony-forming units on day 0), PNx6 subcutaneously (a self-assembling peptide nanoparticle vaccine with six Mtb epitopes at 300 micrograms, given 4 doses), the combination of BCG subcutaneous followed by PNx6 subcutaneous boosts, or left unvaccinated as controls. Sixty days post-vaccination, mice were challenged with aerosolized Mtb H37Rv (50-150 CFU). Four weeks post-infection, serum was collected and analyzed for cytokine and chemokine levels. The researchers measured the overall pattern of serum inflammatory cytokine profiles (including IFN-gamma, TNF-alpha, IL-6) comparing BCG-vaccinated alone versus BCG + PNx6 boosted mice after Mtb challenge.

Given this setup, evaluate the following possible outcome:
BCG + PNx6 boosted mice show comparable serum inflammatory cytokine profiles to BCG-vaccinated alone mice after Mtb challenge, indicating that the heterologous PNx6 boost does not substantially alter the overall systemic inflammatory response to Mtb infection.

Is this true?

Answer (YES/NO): NO